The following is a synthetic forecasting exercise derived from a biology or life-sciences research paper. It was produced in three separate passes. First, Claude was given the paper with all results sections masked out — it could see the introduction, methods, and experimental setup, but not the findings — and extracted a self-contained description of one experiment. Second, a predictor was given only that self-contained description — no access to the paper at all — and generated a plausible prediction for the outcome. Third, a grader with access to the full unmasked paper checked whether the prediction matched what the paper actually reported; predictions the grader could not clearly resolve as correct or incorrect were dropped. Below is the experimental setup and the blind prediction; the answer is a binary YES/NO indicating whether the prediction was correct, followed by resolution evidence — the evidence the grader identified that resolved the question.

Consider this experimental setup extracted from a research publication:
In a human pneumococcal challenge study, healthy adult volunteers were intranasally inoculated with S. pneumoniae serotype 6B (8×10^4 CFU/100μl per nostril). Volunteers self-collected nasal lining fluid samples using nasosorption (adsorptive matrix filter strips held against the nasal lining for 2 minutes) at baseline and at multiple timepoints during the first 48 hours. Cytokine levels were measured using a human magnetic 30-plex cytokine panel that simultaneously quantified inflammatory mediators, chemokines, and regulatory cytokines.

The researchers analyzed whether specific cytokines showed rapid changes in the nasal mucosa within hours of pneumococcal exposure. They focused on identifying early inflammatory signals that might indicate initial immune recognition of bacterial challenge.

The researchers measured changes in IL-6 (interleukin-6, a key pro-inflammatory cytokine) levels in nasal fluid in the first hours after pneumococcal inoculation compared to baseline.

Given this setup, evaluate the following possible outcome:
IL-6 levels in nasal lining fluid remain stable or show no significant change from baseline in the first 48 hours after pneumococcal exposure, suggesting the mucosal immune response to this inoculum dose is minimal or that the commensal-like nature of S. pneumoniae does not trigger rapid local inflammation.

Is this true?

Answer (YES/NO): NO